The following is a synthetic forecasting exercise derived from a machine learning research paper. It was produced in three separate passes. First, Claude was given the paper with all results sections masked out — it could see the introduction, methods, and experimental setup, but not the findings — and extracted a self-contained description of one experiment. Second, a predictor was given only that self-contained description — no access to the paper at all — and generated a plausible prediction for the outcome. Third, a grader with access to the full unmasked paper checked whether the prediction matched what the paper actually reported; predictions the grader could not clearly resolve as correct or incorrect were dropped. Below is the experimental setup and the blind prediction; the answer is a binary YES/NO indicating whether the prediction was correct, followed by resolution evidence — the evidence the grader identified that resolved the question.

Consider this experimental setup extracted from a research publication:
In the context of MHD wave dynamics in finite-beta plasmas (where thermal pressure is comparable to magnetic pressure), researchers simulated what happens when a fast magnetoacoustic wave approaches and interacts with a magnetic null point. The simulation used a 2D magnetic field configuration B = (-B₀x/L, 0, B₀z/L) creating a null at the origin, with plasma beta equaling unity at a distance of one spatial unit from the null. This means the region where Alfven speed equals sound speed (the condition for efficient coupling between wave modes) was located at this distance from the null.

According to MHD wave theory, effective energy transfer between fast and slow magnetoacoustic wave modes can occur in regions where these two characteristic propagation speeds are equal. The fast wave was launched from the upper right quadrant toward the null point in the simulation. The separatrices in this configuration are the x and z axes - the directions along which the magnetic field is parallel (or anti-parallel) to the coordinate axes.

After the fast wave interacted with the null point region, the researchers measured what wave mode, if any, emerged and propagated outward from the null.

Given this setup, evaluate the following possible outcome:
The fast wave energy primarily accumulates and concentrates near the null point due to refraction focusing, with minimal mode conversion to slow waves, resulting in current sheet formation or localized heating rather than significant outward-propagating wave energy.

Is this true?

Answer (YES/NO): NO